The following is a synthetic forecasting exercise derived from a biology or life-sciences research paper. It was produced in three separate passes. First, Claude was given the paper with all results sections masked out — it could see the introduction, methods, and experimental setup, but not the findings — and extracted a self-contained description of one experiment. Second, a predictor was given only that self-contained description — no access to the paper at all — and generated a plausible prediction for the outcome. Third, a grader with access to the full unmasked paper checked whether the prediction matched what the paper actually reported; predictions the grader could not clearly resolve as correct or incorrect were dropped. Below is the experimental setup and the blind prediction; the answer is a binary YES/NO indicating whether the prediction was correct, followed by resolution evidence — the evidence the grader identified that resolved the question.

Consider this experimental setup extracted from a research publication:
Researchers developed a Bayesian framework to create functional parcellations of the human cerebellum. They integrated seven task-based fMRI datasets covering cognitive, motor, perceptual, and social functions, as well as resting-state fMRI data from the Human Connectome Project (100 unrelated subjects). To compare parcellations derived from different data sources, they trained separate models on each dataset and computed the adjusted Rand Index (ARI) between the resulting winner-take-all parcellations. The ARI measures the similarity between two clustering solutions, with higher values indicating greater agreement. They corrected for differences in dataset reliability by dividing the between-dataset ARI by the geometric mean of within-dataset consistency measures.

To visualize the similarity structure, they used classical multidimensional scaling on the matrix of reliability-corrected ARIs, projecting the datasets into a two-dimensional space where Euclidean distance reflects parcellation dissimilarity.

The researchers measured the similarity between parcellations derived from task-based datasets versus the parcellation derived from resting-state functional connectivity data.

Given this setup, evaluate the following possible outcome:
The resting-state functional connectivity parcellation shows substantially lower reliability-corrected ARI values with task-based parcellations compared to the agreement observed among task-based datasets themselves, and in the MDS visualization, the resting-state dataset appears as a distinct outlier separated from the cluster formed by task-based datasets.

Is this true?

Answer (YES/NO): NO